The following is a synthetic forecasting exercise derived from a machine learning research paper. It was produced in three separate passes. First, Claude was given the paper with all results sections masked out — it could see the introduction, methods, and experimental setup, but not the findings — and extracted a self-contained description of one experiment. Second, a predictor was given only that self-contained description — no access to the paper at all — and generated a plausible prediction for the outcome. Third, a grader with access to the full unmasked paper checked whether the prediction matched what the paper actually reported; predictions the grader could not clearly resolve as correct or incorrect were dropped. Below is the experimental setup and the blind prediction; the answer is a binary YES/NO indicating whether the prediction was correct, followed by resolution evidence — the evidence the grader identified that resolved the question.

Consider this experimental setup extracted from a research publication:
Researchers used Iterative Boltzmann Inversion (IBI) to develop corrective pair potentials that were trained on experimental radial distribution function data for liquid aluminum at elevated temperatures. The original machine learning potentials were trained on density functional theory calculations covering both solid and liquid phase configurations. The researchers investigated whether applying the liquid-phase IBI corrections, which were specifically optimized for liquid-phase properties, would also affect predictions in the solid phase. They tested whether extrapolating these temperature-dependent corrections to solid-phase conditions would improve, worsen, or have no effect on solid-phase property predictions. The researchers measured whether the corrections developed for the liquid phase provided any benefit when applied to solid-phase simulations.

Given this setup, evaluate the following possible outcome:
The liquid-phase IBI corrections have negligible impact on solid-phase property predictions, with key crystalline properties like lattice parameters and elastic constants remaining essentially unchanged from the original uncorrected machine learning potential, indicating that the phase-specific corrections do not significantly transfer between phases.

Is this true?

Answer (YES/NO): NO